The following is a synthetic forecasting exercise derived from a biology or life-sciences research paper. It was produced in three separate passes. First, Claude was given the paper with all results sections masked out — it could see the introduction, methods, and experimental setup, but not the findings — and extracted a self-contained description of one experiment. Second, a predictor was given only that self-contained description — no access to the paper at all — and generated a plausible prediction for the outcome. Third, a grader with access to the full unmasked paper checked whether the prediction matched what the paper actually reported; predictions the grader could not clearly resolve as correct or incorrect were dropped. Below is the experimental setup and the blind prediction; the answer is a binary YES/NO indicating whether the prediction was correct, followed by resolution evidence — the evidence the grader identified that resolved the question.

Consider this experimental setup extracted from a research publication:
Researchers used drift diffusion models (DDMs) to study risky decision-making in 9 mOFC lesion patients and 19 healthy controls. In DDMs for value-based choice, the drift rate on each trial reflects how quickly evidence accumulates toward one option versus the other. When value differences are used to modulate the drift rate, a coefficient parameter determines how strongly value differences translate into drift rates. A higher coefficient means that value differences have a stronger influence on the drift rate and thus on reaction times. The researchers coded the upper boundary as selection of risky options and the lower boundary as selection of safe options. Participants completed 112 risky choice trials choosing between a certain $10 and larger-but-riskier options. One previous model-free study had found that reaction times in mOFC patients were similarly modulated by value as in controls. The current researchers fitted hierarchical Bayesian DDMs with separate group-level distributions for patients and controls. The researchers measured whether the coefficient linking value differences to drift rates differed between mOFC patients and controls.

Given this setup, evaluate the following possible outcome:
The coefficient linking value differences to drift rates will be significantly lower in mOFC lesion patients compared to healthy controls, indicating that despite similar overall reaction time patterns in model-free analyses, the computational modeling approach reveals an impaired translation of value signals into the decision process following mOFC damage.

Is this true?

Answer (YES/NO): NO